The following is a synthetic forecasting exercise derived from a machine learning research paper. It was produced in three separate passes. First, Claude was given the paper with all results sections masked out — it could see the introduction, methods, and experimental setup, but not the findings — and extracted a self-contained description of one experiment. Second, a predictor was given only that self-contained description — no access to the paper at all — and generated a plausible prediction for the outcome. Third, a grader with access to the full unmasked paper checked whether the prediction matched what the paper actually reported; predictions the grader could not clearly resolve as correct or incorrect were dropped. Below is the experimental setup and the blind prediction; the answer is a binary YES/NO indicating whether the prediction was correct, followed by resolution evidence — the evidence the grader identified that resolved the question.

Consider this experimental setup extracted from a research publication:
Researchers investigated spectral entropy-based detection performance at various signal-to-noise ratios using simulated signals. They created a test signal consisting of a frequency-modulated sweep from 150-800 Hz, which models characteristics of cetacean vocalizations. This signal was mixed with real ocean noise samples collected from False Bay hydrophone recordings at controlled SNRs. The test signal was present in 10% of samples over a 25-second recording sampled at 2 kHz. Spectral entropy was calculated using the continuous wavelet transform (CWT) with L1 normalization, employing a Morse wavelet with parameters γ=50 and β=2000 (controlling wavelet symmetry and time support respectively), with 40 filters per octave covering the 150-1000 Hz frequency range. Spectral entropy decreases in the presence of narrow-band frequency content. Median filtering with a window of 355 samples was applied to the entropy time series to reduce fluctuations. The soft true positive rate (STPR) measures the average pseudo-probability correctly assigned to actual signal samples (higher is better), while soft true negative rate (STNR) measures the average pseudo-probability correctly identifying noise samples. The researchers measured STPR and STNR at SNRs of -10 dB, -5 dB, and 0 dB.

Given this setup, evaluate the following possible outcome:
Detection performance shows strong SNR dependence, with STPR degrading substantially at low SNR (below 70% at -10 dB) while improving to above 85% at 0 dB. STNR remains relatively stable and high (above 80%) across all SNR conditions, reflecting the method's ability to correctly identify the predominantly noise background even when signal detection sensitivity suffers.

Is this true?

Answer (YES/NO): NO